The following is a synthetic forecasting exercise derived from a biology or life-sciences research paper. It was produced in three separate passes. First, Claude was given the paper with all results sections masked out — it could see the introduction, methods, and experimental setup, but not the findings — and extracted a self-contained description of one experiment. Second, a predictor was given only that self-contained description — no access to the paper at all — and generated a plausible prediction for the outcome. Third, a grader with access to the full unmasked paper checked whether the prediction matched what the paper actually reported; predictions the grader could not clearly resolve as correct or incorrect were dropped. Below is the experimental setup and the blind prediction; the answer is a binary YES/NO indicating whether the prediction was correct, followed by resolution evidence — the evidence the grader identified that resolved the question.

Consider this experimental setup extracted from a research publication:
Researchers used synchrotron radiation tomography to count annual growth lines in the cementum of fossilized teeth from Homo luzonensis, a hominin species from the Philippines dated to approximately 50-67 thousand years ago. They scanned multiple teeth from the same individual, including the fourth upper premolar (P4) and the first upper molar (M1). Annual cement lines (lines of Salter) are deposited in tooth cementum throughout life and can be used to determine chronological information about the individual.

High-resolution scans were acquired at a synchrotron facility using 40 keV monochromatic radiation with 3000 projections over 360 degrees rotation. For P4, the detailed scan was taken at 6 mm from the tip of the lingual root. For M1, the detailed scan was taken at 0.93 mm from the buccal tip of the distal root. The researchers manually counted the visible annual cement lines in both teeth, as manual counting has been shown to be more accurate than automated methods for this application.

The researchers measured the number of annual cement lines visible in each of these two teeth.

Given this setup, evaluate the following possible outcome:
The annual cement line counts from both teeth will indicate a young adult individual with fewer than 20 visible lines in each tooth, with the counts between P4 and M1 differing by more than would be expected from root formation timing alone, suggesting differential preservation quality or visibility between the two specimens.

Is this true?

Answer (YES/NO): NO